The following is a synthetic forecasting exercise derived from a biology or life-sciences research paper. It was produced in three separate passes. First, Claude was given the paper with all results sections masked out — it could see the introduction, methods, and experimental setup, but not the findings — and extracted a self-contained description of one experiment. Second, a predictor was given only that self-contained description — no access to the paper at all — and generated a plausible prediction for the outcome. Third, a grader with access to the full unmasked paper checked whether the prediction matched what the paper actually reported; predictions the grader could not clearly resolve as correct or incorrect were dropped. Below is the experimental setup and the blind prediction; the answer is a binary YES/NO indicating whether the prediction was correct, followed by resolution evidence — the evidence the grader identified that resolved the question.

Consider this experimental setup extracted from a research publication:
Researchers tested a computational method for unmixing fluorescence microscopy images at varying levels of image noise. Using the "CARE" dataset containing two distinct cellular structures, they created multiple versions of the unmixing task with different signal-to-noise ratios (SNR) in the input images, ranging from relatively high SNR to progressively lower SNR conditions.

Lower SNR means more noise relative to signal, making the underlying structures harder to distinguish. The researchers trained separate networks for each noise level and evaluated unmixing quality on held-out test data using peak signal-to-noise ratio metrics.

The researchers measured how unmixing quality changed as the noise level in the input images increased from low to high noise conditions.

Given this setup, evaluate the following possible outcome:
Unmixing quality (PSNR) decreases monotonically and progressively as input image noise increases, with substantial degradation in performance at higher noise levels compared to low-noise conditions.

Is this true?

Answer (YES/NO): NO